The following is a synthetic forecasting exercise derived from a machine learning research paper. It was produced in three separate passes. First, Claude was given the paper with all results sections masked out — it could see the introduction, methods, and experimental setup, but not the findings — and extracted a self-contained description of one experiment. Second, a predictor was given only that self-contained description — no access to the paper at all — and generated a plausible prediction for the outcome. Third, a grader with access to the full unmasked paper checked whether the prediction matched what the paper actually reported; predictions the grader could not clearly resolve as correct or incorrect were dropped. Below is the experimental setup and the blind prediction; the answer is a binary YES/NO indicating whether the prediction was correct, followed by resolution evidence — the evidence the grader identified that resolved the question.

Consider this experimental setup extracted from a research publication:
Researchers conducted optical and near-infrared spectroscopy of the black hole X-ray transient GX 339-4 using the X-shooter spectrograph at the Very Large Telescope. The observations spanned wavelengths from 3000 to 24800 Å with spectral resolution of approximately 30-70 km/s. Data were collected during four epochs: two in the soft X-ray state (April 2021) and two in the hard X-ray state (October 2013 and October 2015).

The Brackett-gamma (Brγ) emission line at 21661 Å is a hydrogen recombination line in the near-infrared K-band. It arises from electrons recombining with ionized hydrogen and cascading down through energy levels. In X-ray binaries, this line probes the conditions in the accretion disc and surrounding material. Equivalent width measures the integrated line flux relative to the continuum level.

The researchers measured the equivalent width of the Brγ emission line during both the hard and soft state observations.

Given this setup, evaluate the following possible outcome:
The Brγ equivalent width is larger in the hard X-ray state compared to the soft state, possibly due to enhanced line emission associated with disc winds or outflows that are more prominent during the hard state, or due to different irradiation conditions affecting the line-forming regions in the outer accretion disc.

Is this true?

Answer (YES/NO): NO